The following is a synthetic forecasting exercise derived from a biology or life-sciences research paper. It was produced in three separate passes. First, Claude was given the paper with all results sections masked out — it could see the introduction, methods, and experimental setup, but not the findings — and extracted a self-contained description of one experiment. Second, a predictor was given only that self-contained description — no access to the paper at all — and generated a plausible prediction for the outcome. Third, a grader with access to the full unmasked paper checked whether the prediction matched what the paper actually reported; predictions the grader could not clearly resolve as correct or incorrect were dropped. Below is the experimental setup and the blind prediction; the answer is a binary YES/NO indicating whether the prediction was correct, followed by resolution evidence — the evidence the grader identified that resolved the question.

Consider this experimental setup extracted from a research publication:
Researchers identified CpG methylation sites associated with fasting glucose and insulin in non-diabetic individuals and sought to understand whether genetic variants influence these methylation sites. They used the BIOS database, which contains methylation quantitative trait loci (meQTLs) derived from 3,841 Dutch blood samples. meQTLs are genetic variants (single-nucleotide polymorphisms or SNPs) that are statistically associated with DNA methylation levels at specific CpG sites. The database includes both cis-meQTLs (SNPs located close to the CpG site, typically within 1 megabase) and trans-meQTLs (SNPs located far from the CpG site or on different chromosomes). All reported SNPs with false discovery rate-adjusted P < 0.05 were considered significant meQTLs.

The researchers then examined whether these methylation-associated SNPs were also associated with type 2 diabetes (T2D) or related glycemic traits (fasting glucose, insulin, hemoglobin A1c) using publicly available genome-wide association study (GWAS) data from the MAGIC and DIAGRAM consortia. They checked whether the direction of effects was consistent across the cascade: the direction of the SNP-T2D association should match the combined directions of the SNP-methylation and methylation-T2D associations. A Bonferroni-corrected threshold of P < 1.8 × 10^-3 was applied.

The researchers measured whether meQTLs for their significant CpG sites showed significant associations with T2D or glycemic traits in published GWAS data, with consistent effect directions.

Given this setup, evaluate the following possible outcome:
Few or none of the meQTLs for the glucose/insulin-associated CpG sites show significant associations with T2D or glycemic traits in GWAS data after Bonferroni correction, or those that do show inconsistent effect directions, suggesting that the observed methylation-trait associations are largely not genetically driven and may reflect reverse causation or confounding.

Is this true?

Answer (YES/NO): NO